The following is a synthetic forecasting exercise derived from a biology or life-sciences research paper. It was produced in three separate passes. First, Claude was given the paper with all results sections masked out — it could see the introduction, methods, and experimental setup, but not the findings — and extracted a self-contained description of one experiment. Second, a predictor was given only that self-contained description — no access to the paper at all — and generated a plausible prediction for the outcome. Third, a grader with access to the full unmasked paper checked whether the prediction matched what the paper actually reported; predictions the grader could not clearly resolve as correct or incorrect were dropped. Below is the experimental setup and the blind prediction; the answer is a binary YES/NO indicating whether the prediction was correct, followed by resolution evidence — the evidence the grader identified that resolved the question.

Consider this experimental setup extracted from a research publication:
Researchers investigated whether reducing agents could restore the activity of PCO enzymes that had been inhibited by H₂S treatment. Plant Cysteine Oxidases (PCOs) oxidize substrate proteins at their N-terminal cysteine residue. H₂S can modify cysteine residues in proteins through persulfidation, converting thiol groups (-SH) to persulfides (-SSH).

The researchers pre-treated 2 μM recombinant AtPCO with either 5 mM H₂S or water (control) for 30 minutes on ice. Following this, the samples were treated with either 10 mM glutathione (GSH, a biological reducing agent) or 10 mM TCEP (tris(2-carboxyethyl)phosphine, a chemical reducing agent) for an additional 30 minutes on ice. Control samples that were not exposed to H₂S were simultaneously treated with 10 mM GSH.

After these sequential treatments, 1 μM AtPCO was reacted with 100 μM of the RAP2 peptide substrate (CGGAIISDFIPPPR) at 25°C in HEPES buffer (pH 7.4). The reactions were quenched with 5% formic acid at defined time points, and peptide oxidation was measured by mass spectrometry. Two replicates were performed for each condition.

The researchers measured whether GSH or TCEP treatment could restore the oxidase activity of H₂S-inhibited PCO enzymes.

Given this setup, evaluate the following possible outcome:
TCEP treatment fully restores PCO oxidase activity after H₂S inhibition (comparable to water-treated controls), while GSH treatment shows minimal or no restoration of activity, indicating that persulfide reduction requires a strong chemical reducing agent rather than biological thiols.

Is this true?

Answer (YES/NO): NO